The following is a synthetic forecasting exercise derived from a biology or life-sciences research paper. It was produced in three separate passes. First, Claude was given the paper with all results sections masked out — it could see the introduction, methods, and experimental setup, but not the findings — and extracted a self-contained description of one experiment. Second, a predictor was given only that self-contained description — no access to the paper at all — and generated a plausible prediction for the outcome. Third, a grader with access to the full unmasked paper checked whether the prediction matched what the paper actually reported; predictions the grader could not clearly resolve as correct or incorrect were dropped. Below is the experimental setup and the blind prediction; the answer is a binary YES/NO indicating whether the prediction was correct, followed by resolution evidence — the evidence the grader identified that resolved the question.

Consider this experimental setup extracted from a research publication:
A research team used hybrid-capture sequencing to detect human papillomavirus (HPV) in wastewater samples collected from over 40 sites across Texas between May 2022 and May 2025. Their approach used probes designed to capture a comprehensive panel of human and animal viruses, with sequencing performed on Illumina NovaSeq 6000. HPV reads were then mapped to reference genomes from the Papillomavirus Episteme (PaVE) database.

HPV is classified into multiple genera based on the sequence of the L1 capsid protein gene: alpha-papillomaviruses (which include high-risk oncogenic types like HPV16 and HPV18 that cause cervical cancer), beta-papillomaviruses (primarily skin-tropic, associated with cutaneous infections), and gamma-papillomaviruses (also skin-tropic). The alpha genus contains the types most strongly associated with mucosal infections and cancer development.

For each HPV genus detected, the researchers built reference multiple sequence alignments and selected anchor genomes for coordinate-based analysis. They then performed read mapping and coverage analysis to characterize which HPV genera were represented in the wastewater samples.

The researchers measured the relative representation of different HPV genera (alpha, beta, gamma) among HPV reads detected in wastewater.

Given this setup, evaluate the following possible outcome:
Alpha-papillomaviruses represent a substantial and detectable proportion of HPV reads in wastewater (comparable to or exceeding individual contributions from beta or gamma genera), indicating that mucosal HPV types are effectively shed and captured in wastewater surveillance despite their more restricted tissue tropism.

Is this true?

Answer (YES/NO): NO